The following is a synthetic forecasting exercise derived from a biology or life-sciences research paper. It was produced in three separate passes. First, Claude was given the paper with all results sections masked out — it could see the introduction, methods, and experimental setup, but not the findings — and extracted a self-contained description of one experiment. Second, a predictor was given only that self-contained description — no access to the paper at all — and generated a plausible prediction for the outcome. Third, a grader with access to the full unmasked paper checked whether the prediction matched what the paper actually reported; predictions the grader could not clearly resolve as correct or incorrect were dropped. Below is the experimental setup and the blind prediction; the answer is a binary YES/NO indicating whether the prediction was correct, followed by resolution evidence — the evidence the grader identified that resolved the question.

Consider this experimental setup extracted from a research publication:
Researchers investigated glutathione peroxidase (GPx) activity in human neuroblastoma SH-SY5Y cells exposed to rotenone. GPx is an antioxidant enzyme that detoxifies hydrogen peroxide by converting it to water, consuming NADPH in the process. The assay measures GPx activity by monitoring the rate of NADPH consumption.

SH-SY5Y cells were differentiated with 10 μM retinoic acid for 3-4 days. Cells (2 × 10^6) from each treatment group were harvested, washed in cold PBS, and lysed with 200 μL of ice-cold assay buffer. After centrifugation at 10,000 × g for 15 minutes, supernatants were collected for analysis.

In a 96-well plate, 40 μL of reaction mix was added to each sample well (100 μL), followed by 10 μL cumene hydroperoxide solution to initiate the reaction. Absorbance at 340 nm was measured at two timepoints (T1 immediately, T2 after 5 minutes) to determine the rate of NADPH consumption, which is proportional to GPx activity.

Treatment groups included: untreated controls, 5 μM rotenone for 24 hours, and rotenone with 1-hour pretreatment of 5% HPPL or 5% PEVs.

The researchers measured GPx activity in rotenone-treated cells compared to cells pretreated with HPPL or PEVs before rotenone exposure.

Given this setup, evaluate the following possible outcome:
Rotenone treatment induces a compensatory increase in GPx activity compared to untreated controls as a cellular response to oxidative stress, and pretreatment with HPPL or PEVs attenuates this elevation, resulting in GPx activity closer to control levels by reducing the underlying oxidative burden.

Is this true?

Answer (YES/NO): NO